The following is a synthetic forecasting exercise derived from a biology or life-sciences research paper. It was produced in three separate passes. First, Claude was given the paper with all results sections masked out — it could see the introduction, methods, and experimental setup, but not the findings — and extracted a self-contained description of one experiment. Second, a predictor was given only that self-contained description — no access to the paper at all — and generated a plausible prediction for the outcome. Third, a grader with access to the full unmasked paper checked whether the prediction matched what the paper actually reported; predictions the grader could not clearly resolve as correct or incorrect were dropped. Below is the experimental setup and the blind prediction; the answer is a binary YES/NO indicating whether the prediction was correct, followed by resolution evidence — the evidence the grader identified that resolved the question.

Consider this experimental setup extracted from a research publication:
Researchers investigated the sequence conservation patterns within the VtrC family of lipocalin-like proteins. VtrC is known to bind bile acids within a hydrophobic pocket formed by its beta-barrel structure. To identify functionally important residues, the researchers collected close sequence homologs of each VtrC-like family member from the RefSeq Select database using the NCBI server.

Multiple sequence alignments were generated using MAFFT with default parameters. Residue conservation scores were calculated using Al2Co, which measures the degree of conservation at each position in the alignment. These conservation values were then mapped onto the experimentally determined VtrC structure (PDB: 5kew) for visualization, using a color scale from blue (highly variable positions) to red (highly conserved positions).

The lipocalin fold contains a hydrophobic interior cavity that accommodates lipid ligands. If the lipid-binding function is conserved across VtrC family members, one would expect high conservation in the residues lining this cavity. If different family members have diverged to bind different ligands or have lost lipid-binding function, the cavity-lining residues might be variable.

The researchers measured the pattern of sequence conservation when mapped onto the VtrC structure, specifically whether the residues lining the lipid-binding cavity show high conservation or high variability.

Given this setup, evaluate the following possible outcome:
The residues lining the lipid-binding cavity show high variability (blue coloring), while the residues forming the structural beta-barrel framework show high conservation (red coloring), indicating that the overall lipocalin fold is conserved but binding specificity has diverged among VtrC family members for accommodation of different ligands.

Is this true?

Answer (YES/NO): NO